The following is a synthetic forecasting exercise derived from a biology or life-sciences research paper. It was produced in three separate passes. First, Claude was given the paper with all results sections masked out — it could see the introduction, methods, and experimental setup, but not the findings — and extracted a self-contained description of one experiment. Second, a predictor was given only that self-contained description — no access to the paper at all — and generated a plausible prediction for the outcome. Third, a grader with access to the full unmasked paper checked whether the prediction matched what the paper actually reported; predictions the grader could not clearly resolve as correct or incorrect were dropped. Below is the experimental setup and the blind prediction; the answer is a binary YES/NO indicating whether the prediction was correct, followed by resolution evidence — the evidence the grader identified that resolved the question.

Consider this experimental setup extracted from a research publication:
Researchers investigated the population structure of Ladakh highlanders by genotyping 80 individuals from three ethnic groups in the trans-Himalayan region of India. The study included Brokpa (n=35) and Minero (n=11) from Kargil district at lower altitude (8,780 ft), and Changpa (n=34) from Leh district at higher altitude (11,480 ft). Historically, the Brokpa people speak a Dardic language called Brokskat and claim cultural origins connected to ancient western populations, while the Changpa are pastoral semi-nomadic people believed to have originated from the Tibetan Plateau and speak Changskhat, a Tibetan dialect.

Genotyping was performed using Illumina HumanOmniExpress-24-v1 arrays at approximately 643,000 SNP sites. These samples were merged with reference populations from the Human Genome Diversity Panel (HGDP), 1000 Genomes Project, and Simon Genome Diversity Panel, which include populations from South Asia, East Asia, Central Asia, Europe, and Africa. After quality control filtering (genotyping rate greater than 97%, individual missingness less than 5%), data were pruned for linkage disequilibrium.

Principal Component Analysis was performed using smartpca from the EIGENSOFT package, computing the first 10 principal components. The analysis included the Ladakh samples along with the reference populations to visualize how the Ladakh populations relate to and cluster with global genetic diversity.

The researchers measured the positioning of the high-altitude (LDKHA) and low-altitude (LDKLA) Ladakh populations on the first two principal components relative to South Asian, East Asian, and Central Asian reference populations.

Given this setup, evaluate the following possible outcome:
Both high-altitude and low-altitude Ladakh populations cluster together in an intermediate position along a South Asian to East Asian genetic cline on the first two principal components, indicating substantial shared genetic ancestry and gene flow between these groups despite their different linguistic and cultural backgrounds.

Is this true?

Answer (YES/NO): NO